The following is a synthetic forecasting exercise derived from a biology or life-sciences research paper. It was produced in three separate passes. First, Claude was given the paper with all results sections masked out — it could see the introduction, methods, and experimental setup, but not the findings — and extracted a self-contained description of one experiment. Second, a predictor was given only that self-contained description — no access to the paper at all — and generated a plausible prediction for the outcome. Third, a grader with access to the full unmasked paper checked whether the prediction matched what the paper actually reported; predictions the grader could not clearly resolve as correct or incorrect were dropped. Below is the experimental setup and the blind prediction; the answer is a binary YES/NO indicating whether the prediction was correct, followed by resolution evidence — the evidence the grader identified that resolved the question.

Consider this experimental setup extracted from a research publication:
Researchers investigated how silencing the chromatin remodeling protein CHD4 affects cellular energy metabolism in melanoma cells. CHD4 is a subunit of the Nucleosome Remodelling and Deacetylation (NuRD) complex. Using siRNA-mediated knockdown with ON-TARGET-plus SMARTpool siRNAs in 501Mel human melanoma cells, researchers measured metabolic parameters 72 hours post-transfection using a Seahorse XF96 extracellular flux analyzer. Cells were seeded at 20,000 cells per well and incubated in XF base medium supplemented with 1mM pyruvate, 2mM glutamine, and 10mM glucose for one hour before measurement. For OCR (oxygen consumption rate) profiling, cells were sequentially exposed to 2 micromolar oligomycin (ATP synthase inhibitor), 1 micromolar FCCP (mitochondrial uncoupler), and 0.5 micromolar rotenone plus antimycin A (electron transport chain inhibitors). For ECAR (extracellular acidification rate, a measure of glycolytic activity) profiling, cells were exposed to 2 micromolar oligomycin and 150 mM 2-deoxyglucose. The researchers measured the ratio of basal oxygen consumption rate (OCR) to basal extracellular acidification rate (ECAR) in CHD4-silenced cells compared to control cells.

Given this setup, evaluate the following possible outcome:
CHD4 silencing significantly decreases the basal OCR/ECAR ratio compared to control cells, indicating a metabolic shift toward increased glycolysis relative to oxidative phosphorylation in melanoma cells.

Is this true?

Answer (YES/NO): YES